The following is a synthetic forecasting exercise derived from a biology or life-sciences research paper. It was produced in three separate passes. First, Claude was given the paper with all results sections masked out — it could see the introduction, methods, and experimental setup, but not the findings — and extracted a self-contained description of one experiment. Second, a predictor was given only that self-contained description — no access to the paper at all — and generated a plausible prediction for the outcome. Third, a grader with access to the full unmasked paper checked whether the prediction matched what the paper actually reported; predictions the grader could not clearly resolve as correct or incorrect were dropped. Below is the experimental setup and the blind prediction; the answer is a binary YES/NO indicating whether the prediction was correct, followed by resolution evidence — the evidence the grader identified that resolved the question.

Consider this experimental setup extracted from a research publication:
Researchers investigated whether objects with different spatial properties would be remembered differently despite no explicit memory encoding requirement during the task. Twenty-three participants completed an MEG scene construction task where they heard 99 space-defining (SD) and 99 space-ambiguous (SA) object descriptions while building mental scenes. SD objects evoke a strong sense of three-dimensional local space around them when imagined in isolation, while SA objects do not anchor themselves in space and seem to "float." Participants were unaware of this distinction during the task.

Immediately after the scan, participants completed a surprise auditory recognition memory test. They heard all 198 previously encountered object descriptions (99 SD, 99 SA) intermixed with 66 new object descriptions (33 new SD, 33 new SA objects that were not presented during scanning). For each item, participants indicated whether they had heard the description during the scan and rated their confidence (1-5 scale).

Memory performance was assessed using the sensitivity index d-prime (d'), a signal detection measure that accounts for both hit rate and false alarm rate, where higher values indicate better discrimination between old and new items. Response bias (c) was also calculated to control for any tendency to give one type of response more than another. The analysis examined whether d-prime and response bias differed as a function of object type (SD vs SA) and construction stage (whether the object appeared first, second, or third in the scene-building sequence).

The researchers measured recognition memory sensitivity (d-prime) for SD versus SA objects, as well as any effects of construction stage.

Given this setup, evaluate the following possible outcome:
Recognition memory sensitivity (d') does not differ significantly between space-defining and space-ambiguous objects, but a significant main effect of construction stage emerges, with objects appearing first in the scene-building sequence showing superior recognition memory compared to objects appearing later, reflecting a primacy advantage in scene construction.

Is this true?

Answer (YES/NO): NO